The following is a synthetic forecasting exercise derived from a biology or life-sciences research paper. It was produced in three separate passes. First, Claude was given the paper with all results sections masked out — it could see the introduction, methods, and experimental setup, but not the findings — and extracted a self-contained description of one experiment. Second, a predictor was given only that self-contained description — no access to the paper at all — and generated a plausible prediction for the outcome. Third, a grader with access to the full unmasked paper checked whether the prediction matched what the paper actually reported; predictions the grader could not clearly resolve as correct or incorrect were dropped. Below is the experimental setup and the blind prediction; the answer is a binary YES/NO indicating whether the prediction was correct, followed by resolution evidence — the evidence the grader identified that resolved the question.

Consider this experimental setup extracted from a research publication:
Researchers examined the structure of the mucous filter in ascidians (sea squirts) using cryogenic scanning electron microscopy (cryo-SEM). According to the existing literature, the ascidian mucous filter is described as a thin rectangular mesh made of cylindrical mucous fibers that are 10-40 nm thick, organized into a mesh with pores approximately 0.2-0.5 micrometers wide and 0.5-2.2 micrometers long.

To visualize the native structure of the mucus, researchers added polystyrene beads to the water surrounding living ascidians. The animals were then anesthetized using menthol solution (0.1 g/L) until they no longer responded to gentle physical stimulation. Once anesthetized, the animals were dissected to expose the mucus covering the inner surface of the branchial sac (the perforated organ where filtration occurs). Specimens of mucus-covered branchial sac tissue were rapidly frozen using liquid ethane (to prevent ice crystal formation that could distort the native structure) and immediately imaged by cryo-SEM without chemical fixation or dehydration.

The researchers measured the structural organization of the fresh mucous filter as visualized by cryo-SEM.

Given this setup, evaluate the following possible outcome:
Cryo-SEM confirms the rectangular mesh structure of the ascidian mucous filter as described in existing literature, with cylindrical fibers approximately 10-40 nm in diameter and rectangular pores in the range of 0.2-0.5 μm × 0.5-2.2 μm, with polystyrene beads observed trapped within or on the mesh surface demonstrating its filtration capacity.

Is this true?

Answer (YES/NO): NO